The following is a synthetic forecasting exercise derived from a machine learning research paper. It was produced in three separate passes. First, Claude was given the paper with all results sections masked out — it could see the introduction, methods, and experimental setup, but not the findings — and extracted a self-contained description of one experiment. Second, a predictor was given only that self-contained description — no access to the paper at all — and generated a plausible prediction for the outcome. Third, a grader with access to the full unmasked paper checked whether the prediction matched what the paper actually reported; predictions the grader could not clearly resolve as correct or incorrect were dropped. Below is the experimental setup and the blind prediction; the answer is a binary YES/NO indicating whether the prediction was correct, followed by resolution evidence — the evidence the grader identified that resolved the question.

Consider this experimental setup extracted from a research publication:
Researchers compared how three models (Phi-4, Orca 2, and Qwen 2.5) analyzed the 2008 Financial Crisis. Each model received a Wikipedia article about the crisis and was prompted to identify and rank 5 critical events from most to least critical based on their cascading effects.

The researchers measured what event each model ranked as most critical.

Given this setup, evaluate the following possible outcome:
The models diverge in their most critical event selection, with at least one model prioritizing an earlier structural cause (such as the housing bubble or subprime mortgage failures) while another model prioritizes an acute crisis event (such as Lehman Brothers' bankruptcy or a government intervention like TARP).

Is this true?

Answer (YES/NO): YES